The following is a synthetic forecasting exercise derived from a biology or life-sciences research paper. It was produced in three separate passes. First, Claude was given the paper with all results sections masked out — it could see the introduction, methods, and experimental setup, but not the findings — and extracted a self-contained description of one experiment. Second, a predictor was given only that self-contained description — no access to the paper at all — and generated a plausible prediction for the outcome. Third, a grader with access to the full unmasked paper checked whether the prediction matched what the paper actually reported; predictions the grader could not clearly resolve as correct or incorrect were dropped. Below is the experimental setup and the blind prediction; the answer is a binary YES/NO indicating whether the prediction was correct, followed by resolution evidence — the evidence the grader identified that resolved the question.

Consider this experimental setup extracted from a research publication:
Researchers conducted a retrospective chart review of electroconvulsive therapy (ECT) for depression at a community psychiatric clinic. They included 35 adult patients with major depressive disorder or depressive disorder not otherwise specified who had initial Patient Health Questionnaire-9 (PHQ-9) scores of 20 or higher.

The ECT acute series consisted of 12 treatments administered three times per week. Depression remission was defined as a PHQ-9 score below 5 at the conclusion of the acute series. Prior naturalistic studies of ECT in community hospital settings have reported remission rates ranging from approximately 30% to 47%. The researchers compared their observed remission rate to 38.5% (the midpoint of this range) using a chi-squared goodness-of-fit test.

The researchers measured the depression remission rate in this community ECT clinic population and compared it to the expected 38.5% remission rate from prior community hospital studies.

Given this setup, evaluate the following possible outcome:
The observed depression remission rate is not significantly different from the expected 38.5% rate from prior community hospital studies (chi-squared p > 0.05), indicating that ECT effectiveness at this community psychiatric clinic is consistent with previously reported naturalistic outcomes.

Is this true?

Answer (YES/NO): YES